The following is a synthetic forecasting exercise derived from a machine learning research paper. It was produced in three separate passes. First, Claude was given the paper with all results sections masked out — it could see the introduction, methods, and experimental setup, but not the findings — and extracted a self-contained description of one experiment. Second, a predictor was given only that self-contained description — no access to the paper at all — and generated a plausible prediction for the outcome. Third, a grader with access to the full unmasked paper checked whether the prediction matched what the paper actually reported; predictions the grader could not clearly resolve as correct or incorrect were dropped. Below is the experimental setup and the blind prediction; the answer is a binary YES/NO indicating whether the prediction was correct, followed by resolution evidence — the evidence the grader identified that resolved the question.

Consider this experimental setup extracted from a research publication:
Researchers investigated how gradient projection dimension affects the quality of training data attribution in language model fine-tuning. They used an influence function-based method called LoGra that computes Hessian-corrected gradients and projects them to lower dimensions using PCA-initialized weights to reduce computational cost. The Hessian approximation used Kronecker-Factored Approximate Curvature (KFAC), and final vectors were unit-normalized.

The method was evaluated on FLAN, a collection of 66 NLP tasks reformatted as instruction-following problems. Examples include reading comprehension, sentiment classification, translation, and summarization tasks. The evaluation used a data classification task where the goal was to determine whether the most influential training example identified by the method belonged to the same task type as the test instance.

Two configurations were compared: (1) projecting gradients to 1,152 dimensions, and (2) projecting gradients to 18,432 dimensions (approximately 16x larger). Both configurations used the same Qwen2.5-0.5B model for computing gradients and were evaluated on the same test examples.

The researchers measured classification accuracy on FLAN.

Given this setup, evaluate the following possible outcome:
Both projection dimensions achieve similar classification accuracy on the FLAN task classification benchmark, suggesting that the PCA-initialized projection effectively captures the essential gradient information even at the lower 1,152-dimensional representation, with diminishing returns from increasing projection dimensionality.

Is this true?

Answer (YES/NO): NO